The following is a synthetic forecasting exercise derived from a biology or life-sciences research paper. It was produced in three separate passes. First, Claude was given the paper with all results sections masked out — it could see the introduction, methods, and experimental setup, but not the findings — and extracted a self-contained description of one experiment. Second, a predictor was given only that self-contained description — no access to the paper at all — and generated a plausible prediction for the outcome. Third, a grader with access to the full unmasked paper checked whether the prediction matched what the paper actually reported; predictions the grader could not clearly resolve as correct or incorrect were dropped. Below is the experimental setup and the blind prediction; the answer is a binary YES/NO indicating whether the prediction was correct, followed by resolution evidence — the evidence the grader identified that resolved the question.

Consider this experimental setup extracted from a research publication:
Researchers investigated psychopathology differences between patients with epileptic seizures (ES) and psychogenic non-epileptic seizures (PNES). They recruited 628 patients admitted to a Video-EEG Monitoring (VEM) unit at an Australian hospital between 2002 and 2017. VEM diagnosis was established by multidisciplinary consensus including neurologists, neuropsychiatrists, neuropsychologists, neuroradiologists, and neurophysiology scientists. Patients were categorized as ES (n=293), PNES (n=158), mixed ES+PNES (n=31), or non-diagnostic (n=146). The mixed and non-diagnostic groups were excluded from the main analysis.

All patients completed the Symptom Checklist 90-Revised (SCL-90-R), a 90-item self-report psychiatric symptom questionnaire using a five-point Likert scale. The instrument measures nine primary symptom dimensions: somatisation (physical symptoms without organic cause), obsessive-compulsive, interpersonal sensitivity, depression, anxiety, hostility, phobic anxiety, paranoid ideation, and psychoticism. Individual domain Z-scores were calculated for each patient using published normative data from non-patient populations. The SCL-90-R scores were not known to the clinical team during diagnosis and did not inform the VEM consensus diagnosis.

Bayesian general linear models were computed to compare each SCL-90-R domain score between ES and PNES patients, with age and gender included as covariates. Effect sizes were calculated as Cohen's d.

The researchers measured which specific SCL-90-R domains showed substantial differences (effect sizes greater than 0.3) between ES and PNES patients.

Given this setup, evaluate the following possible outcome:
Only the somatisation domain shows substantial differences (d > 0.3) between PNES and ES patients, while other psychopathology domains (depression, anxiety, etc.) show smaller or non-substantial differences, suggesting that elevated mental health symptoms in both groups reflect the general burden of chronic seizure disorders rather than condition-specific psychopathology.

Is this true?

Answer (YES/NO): NO